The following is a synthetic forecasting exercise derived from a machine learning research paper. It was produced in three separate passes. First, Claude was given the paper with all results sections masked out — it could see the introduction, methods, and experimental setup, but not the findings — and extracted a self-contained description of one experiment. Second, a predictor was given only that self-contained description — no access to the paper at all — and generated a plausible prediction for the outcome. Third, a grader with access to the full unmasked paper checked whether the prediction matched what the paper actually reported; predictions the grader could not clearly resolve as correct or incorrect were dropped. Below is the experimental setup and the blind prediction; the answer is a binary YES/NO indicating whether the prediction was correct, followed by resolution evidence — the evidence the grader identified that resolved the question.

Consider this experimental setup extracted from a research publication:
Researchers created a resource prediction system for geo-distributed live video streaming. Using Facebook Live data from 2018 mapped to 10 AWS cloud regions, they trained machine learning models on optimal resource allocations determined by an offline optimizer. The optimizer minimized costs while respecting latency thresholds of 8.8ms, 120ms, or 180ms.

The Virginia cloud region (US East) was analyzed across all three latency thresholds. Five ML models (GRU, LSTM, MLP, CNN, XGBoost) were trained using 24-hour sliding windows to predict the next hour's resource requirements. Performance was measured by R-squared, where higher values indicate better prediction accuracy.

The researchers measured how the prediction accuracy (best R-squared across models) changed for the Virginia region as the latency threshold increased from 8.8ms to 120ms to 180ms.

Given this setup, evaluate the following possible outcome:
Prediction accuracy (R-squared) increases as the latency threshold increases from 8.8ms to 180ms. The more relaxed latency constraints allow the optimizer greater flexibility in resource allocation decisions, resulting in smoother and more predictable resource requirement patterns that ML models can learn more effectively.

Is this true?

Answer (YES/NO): NO